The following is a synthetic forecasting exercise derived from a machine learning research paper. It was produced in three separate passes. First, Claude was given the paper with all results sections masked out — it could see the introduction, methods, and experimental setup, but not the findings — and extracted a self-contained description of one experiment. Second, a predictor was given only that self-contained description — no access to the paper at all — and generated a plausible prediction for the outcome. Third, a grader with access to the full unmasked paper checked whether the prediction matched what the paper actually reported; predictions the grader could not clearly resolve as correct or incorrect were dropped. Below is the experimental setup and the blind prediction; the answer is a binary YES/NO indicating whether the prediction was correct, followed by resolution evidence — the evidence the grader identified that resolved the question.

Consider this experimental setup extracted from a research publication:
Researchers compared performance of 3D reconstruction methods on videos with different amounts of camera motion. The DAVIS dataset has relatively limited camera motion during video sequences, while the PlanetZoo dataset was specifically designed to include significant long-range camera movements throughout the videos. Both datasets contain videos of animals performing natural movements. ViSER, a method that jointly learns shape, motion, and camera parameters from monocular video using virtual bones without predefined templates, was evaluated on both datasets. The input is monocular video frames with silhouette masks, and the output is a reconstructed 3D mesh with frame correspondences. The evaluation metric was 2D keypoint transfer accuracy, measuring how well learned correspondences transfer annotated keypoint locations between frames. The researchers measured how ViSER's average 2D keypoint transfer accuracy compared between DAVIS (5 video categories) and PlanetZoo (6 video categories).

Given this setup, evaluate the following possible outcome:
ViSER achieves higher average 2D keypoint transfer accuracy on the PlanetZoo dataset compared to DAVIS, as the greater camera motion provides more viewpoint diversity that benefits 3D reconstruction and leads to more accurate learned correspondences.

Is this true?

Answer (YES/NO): NO